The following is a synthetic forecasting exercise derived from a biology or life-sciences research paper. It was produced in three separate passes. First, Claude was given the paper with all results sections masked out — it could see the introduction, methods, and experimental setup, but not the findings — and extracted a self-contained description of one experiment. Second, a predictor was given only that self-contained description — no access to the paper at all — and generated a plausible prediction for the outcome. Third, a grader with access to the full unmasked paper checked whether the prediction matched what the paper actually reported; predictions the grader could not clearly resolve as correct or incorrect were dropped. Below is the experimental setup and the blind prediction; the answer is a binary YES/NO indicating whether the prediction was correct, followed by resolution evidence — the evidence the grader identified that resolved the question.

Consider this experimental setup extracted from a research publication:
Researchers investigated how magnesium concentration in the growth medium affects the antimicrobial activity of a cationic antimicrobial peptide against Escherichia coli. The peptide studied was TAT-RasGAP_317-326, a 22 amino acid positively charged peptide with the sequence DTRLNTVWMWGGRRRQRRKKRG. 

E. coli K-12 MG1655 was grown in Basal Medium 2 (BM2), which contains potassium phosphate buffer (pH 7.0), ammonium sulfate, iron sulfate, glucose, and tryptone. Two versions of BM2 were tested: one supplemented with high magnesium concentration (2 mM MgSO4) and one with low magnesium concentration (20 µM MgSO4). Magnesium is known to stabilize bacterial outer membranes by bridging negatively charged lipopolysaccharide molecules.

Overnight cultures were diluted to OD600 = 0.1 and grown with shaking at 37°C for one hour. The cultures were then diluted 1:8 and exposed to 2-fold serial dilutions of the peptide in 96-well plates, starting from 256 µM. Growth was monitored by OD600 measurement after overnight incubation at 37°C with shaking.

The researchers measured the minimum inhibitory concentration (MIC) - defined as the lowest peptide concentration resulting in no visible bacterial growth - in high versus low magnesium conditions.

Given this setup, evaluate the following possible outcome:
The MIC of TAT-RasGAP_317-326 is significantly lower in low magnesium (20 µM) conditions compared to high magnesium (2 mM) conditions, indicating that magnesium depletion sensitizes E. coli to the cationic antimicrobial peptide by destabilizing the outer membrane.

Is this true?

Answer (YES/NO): NO